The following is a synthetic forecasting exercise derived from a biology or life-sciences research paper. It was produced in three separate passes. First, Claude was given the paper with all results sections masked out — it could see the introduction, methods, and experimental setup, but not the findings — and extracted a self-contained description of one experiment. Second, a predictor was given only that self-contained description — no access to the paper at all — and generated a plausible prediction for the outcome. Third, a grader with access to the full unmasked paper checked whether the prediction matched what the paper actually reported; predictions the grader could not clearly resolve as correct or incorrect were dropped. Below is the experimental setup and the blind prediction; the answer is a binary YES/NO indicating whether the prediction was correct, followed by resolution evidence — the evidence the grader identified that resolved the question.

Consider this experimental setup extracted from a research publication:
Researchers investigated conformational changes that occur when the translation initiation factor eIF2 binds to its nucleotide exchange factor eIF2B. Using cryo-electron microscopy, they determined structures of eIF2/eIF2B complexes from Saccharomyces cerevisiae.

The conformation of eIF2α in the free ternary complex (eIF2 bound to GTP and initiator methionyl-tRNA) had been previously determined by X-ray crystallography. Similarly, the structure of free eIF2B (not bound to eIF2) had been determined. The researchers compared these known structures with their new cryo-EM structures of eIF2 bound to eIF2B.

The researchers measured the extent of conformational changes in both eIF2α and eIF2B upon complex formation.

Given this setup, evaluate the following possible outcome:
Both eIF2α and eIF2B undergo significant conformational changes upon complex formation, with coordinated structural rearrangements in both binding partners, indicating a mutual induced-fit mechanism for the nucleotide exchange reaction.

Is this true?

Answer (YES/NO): NO